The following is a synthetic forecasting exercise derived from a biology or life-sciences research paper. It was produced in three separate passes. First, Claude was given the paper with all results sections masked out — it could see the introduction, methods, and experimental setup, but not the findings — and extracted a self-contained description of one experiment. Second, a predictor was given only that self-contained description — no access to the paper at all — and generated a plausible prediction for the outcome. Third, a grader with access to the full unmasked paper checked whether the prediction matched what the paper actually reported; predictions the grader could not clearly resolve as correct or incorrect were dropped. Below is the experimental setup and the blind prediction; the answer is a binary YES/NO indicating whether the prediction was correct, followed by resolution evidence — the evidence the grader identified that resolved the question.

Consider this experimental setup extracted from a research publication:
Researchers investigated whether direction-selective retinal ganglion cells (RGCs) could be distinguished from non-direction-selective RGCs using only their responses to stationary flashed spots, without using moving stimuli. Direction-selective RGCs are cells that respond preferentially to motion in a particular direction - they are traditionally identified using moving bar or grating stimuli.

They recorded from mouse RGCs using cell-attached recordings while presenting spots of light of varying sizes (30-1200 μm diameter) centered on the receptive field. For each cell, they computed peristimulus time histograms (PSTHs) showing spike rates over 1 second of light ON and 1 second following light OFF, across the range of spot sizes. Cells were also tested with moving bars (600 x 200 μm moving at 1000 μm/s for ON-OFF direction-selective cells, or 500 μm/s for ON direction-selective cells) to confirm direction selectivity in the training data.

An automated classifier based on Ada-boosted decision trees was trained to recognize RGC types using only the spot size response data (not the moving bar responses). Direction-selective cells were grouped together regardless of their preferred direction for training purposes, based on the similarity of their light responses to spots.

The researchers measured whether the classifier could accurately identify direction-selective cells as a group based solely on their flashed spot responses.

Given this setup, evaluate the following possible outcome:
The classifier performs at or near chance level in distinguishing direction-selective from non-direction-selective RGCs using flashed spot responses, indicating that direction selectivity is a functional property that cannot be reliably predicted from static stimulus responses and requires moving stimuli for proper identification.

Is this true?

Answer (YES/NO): NO